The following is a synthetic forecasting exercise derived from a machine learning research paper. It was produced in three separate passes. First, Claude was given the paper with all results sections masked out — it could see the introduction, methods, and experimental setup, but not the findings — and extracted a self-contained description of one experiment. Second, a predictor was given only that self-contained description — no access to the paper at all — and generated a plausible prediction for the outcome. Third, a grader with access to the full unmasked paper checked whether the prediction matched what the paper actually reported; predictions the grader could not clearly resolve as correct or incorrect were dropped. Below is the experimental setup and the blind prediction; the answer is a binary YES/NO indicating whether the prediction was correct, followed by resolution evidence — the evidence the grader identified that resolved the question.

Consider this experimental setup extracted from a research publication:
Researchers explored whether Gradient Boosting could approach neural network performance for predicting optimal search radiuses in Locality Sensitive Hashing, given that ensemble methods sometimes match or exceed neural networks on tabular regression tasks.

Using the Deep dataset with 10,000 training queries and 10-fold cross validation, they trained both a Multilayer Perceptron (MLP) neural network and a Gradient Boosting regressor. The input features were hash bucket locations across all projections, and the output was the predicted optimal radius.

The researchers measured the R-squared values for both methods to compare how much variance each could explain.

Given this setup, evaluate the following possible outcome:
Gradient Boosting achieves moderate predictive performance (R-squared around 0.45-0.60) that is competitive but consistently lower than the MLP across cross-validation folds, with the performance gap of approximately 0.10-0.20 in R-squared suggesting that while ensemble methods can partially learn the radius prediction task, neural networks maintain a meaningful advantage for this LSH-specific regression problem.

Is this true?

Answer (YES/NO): NO